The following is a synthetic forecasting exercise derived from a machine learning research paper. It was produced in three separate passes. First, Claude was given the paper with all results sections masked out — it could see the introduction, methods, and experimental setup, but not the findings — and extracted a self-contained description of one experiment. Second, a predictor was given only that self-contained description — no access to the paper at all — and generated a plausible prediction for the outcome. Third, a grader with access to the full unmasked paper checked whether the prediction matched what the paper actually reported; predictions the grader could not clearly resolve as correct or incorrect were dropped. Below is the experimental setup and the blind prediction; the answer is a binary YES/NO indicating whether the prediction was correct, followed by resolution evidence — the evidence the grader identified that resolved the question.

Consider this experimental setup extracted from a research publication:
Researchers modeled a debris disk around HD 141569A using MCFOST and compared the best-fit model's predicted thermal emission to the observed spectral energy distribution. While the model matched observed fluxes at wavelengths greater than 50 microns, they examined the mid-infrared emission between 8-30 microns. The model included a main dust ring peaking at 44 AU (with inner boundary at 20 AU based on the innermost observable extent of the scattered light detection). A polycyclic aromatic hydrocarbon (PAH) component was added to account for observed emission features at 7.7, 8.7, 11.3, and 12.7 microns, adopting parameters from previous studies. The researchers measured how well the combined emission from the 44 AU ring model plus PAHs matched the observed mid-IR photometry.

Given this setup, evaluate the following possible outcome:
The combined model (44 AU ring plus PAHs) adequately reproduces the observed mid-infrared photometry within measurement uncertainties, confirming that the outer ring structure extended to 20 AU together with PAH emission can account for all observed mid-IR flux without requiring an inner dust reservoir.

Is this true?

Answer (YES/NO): NO